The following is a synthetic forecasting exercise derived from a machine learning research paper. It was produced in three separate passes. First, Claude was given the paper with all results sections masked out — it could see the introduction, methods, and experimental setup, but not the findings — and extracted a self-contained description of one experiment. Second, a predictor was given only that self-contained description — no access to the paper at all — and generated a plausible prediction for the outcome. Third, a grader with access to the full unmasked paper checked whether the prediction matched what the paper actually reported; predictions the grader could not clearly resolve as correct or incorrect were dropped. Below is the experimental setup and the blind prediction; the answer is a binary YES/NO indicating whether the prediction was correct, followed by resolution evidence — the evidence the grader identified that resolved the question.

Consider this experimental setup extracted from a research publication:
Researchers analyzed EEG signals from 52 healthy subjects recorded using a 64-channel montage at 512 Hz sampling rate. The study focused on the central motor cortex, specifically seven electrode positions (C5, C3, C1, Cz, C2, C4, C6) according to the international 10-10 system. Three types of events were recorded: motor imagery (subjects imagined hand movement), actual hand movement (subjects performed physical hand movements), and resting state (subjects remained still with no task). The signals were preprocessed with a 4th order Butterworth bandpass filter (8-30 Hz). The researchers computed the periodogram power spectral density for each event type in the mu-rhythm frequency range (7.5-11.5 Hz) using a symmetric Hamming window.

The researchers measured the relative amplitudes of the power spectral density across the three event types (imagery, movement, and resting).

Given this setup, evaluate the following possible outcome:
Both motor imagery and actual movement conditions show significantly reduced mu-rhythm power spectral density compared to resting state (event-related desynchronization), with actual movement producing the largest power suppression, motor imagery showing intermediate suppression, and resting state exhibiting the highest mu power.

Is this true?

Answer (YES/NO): YES